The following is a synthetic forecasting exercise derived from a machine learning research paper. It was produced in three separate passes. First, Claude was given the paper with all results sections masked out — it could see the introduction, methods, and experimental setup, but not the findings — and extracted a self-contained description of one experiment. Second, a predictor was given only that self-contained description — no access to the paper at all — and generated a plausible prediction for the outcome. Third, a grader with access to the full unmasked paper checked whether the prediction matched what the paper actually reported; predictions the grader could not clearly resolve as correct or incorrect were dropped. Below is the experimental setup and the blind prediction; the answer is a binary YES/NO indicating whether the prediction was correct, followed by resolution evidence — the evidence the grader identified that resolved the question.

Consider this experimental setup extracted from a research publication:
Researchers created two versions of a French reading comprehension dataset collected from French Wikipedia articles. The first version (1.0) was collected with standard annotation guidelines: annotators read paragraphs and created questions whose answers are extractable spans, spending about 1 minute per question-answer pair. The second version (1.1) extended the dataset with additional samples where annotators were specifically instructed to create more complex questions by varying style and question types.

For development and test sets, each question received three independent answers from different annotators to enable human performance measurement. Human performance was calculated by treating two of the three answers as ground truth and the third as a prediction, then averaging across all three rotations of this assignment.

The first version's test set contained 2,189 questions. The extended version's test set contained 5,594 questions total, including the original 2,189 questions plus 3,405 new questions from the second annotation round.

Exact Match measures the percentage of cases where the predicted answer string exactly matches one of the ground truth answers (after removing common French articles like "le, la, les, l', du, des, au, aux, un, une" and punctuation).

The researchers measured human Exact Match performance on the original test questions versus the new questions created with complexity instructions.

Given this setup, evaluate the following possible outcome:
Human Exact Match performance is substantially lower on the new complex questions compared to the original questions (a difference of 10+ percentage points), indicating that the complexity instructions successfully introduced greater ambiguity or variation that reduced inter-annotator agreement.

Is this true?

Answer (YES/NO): NO